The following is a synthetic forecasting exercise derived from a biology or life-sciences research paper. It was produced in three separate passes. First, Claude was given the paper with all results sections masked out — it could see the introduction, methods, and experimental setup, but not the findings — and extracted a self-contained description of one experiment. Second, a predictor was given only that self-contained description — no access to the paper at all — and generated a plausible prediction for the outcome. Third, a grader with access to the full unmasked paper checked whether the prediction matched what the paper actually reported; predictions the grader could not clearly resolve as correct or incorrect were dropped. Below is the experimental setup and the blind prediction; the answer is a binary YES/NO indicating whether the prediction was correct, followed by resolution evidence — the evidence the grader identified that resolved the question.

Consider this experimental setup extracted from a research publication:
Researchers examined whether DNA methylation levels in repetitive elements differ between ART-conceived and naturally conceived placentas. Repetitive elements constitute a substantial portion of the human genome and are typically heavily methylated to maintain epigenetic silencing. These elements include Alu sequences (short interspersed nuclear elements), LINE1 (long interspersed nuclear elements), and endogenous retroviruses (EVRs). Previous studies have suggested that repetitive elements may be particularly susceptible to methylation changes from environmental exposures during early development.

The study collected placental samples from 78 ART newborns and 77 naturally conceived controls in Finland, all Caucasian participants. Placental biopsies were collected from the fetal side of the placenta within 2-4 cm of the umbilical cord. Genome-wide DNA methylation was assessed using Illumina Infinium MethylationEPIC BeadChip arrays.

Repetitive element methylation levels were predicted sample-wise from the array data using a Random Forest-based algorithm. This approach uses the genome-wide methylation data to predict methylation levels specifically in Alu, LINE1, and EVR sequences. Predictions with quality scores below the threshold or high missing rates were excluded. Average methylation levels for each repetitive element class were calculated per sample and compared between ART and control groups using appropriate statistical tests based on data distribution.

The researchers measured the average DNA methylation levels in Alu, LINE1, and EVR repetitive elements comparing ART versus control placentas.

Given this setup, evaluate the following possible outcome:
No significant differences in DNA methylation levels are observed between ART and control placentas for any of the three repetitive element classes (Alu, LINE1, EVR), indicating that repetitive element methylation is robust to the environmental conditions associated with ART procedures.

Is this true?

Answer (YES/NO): YES